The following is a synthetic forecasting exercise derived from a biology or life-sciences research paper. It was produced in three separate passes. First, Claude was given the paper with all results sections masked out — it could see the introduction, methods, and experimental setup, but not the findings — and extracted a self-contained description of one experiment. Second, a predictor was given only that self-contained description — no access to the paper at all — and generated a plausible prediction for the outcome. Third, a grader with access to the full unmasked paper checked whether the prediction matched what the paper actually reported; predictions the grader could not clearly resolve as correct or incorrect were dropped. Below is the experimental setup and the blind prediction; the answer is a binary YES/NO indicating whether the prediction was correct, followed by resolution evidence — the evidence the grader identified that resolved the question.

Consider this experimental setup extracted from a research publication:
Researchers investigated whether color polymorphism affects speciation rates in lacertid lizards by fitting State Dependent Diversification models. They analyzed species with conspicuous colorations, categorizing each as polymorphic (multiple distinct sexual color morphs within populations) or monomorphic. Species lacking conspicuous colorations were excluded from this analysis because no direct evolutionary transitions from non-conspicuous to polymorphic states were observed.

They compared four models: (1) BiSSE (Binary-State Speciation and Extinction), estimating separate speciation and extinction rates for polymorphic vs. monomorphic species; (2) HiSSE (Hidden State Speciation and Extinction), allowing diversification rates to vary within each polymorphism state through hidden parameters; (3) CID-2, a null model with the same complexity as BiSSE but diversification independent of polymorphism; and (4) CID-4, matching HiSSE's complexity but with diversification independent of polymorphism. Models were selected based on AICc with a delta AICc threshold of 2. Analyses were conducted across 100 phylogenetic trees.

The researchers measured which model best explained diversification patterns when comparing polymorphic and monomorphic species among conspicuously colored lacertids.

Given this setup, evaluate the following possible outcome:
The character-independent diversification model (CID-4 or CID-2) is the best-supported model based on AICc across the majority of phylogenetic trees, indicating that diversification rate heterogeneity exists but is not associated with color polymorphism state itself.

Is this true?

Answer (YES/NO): YES